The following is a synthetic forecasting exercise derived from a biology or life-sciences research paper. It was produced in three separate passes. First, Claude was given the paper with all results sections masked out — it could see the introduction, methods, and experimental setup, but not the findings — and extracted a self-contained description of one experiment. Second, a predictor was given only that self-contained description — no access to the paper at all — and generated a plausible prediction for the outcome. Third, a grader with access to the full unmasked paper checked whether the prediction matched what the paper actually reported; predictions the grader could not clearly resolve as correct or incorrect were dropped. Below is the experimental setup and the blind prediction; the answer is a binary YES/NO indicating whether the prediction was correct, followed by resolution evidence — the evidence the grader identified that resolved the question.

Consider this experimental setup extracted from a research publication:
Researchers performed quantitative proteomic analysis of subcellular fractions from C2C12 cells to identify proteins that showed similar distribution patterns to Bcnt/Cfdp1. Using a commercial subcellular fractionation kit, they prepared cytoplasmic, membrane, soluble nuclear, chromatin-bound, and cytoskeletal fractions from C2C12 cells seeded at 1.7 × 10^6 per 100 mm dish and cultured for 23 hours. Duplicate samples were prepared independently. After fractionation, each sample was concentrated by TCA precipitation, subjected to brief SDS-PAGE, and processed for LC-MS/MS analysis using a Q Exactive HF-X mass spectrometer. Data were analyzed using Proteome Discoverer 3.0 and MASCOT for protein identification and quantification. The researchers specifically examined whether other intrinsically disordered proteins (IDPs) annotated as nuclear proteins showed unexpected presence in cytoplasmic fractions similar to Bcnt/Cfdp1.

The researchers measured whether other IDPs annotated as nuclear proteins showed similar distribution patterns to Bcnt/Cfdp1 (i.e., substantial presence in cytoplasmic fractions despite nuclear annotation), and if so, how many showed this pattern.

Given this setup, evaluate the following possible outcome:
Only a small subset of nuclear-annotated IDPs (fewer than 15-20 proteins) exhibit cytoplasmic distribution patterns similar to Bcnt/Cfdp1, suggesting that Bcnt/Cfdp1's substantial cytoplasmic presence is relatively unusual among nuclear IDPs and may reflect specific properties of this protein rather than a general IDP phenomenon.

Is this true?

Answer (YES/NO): YES